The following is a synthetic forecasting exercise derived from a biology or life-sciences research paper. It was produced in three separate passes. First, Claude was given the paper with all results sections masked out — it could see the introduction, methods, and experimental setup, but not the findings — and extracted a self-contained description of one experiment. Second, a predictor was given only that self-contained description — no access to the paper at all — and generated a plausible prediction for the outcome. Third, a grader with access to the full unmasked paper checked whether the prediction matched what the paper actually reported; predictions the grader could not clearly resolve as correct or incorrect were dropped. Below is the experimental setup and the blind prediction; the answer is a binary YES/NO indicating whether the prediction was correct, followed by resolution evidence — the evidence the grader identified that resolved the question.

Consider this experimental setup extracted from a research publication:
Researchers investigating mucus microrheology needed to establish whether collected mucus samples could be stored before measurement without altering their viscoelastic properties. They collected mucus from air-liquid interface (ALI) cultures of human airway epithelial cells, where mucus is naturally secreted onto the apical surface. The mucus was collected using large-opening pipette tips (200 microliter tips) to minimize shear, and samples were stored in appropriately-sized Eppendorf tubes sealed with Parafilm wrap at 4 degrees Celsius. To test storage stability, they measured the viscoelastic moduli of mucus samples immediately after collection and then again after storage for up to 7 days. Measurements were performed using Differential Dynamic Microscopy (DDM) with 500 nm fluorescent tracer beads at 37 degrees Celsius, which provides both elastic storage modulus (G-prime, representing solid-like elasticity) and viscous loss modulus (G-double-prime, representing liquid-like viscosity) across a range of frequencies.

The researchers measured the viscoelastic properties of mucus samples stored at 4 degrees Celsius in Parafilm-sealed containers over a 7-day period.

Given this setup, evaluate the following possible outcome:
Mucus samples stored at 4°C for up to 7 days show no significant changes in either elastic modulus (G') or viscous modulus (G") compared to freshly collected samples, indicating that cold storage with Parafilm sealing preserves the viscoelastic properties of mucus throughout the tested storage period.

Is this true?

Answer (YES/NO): YES